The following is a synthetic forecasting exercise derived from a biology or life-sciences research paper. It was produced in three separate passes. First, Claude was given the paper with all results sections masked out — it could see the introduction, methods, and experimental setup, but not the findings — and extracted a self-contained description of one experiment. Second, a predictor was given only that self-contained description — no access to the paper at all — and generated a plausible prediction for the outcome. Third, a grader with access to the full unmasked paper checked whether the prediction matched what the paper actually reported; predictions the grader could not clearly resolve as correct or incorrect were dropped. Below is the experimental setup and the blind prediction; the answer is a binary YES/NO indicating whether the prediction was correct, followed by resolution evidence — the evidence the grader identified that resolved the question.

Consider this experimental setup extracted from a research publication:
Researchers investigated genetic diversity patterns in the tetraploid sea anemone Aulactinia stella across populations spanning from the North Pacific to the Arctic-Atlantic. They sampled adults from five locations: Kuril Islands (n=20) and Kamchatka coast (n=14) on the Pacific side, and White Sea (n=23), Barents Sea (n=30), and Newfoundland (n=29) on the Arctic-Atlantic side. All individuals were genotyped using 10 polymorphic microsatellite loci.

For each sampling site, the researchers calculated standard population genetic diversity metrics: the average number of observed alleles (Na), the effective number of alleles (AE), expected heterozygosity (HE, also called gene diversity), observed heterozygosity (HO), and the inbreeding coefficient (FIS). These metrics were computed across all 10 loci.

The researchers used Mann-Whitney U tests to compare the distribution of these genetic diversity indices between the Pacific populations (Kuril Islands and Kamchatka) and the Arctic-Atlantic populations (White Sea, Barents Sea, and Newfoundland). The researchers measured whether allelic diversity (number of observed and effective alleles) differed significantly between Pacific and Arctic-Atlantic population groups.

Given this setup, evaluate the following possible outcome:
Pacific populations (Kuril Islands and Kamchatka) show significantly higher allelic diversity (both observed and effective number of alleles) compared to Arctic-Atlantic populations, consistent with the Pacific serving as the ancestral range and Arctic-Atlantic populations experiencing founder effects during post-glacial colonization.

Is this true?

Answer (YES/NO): YES